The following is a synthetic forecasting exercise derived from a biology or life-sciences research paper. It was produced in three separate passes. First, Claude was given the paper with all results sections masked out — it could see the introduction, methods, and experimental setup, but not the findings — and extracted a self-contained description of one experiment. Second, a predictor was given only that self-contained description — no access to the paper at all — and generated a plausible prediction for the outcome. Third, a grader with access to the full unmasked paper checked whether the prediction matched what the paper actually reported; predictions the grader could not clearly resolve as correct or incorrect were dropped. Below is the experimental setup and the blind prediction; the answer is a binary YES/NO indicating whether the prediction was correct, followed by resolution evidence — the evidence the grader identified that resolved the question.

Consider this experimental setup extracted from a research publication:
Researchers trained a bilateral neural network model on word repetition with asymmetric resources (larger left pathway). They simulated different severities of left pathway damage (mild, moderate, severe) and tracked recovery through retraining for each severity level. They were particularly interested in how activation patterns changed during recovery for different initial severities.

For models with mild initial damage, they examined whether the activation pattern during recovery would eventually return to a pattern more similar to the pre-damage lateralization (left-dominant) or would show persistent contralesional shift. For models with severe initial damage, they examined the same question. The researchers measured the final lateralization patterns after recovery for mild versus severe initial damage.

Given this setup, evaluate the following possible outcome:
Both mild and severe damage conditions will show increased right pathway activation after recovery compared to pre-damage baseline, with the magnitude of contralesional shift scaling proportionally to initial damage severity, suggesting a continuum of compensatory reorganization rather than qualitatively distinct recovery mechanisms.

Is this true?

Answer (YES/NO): NO